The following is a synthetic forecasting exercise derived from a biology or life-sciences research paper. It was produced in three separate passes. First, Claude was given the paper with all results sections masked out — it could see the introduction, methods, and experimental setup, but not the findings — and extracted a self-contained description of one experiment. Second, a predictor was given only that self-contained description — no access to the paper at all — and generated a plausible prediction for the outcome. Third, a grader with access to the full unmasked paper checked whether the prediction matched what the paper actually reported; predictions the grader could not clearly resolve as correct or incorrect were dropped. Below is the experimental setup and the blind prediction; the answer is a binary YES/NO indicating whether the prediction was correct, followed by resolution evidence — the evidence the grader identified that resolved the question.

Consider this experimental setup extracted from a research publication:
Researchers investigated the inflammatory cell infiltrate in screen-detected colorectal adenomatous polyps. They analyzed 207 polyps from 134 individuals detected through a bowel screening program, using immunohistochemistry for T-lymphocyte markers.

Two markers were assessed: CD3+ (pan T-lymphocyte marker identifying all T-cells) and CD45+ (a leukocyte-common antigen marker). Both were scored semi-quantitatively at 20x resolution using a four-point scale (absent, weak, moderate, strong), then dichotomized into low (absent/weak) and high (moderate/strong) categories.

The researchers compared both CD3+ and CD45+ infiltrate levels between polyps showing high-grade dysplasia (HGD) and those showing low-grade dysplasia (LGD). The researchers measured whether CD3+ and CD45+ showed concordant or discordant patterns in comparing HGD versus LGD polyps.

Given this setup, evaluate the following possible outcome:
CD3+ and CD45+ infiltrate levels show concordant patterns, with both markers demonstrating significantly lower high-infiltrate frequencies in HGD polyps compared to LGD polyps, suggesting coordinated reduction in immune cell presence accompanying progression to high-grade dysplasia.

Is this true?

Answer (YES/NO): NO